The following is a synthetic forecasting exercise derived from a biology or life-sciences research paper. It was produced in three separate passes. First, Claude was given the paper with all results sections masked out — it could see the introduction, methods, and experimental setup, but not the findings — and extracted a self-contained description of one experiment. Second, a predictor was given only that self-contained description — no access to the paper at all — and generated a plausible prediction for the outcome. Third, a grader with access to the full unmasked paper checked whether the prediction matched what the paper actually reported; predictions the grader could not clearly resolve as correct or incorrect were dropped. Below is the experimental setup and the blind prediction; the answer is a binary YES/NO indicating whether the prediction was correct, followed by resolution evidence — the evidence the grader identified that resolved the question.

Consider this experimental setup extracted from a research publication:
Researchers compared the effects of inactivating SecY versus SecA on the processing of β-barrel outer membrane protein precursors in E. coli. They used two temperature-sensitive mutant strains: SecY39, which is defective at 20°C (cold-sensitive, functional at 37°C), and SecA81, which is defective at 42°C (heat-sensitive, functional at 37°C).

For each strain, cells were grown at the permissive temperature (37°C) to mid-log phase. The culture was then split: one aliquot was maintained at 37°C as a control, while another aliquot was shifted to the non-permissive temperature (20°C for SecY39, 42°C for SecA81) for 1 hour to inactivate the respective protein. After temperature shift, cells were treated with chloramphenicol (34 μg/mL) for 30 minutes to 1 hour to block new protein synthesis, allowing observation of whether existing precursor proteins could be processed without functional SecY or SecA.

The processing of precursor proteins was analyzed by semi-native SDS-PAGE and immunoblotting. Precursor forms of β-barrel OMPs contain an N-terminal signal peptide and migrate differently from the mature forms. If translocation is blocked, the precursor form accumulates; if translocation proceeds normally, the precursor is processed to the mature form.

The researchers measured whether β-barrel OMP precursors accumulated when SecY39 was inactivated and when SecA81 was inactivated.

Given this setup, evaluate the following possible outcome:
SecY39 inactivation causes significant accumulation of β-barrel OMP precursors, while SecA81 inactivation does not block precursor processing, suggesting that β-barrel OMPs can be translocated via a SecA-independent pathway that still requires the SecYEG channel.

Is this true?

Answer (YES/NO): NO